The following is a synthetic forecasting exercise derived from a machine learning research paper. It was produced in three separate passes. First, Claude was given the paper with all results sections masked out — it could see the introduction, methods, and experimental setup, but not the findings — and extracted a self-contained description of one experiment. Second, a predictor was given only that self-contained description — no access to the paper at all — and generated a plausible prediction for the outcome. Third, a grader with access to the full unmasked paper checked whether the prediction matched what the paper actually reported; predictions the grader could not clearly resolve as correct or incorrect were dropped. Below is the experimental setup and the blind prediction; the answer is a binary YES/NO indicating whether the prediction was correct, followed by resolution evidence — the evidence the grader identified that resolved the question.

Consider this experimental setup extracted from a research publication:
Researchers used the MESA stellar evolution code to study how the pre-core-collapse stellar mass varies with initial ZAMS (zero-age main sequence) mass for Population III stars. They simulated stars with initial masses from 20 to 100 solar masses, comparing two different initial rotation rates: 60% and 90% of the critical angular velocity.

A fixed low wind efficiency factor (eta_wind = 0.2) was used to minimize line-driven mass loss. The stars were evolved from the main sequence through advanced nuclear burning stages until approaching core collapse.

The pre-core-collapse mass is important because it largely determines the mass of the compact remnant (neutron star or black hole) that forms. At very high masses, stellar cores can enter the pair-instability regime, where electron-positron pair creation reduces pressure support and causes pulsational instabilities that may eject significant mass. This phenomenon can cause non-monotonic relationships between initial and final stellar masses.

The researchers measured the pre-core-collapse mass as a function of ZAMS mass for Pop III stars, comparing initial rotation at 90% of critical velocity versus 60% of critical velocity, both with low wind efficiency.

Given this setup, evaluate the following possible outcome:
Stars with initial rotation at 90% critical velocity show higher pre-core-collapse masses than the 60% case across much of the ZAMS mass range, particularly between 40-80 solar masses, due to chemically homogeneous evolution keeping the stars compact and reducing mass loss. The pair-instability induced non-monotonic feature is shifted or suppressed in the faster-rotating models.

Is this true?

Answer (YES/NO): NO